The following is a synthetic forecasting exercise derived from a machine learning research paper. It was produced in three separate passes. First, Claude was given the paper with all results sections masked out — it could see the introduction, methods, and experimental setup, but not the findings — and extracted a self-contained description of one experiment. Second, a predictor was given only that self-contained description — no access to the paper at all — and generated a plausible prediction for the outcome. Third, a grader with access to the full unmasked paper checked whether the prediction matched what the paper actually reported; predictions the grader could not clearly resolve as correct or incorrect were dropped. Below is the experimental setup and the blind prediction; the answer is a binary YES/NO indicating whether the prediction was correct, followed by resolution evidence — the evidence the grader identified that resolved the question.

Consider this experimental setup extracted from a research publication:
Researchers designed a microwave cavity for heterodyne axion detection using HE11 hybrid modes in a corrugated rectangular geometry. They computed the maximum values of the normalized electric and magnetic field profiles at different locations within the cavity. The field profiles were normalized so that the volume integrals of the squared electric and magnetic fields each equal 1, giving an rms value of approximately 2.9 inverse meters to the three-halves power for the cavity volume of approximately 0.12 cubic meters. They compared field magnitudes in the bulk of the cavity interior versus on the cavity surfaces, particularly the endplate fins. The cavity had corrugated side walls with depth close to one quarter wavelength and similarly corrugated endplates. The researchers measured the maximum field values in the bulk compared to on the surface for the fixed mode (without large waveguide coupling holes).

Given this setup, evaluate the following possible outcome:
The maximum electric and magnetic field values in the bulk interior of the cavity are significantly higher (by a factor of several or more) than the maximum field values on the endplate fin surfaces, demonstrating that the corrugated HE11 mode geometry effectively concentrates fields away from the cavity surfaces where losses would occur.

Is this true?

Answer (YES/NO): NO